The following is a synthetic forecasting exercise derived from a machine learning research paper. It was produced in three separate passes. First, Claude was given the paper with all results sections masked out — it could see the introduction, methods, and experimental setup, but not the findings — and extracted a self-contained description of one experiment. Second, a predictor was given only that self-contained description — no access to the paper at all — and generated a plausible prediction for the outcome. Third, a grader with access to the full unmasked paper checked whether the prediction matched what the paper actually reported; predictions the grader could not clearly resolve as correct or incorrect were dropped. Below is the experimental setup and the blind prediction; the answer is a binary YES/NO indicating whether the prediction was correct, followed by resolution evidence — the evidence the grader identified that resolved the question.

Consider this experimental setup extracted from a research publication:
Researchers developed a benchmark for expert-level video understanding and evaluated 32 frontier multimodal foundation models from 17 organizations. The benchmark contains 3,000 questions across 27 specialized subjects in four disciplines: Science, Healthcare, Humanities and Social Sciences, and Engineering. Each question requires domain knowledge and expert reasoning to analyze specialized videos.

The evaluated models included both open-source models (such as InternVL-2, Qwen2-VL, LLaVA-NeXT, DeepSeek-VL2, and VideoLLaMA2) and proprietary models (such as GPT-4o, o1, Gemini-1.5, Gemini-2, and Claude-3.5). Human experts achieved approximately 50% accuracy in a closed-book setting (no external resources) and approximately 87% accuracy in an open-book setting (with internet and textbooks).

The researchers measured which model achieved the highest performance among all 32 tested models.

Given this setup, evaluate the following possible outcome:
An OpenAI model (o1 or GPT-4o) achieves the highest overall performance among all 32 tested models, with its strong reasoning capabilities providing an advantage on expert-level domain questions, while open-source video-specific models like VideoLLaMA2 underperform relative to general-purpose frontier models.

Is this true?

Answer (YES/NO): YES